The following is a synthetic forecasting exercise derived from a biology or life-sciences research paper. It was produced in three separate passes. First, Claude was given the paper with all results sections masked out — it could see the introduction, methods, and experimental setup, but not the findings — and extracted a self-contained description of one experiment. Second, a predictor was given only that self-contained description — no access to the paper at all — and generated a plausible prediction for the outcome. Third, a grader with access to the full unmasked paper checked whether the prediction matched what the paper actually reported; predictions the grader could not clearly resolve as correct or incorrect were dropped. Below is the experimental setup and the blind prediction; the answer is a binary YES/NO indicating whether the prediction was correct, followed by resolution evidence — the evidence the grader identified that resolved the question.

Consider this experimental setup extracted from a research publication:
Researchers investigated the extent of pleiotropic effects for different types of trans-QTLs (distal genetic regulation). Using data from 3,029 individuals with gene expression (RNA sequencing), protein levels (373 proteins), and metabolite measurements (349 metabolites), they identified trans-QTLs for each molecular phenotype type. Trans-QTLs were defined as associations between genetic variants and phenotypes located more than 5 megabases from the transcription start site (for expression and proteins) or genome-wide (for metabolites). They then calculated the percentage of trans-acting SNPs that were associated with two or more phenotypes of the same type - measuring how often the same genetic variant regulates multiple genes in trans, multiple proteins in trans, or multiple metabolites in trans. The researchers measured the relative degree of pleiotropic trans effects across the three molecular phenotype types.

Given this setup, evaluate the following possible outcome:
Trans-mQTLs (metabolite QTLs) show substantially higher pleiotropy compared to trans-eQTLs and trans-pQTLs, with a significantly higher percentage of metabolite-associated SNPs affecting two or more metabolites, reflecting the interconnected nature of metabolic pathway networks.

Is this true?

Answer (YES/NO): YES